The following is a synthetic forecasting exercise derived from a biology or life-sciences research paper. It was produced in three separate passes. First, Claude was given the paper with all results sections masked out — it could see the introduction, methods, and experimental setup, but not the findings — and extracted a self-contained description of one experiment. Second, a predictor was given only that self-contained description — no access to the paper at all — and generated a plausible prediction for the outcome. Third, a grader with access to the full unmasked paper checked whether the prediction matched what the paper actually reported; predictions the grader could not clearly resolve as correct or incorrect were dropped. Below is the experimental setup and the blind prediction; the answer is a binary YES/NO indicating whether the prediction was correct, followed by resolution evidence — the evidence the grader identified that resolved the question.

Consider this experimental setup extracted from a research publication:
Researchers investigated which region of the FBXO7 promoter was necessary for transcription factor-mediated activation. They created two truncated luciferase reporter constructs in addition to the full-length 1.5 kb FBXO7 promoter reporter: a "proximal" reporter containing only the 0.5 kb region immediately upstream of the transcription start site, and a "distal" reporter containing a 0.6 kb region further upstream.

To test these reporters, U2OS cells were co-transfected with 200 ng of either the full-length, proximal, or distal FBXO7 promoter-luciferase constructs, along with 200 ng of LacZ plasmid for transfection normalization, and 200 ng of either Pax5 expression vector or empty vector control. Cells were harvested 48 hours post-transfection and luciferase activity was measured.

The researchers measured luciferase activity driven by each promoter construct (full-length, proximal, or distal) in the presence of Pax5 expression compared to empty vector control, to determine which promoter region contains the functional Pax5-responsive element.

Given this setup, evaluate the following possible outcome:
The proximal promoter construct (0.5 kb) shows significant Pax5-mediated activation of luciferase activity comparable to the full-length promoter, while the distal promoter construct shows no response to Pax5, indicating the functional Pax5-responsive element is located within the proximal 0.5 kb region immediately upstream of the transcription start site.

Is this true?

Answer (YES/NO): NO